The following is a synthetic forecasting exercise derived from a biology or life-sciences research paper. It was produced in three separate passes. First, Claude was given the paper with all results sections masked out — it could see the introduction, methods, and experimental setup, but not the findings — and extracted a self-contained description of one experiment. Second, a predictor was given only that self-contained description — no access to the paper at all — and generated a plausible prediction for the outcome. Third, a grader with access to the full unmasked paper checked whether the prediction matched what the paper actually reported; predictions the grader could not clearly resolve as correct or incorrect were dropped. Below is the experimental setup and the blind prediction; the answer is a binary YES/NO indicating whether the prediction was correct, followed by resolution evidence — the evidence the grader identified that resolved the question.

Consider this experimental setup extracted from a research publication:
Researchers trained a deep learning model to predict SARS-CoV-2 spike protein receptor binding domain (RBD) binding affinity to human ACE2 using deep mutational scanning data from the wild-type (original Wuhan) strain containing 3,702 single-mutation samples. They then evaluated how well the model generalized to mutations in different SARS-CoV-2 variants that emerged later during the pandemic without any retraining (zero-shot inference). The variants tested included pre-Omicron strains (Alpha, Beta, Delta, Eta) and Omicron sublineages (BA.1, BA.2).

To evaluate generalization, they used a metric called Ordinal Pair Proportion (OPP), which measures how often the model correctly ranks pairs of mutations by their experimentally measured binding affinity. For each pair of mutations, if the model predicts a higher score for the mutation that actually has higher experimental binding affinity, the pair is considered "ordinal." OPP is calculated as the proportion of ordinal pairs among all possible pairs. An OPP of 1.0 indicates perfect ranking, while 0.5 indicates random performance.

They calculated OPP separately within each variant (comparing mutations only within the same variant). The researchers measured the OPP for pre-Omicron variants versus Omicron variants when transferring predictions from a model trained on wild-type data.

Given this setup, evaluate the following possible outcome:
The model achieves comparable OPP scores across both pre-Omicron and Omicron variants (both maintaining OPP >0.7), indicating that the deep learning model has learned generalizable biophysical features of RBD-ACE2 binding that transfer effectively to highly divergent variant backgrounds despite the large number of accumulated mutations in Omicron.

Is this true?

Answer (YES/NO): NO